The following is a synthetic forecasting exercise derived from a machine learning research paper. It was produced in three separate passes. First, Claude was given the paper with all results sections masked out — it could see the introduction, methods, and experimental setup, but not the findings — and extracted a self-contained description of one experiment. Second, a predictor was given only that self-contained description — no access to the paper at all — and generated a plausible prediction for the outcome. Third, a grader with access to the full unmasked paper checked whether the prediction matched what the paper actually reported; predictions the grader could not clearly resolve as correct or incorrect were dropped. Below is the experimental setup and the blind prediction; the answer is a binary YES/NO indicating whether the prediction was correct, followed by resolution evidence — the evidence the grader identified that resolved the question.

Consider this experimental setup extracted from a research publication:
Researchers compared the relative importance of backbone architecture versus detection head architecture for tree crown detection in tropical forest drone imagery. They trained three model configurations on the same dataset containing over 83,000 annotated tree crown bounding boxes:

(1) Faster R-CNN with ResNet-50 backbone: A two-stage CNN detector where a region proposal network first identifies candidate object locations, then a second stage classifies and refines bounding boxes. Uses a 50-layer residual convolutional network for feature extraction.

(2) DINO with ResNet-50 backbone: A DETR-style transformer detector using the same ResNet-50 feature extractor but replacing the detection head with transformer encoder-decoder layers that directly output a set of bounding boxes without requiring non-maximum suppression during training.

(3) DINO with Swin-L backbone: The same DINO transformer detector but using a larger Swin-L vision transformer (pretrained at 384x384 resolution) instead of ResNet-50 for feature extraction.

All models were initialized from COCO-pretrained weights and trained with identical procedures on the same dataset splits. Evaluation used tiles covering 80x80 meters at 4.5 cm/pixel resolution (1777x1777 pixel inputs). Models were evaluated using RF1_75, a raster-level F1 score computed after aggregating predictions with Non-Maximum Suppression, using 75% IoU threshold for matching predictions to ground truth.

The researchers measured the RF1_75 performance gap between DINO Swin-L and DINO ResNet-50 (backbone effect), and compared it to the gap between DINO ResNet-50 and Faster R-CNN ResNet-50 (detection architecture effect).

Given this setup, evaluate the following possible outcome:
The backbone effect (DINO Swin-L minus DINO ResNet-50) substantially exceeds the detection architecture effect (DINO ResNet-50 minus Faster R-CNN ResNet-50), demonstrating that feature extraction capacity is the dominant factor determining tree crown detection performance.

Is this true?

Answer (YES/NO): NO